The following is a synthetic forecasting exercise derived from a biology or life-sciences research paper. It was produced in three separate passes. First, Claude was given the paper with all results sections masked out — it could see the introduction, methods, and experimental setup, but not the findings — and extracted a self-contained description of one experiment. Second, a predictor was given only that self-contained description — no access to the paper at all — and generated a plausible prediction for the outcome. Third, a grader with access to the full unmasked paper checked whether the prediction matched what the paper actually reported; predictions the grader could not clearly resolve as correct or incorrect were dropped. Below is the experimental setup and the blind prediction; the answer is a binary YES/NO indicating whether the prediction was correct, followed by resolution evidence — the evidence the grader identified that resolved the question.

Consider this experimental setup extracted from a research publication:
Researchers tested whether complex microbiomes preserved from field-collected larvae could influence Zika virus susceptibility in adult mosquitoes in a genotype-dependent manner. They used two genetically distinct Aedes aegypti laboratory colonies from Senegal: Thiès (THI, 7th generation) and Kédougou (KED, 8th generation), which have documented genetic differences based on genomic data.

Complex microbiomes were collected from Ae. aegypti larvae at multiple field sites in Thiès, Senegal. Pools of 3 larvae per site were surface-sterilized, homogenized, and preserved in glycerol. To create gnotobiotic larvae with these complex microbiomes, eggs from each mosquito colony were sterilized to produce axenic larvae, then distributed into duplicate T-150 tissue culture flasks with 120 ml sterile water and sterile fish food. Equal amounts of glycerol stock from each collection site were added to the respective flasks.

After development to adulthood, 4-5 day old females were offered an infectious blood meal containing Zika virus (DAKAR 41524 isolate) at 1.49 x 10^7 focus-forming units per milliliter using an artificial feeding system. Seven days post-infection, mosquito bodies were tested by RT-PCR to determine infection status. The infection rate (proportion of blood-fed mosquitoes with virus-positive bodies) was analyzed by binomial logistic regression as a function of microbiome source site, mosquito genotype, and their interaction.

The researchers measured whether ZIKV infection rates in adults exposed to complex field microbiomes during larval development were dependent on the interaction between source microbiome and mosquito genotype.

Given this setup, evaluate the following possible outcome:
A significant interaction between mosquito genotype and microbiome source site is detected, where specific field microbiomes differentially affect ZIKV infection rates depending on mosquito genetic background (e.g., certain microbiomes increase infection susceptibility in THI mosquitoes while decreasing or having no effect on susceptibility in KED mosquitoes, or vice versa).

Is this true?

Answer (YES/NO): YES